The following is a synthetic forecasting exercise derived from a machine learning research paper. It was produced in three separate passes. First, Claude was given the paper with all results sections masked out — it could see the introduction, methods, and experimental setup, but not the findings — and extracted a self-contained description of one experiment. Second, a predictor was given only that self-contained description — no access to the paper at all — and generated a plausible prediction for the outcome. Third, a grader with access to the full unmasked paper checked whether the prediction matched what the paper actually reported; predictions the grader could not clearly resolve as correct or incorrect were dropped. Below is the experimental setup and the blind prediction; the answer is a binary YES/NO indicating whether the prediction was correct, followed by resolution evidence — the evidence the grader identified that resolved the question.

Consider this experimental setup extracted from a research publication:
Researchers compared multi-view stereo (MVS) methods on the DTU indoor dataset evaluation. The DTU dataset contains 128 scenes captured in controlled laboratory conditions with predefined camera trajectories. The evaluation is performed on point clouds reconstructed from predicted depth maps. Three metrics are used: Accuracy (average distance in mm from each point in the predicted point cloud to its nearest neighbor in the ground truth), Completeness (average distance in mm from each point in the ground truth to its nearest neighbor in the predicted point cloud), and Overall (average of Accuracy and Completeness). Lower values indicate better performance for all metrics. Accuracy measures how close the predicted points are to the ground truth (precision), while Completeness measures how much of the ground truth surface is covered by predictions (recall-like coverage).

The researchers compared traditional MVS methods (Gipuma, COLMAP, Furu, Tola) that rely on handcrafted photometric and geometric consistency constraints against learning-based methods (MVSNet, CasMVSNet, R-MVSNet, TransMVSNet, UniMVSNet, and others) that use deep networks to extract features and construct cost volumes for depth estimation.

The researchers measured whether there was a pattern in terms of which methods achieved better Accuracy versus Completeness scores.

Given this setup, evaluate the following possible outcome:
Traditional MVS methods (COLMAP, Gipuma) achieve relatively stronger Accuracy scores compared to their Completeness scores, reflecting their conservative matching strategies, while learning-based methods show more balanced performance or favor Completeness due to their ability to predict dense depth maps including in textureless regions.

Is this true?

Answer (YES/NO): YES